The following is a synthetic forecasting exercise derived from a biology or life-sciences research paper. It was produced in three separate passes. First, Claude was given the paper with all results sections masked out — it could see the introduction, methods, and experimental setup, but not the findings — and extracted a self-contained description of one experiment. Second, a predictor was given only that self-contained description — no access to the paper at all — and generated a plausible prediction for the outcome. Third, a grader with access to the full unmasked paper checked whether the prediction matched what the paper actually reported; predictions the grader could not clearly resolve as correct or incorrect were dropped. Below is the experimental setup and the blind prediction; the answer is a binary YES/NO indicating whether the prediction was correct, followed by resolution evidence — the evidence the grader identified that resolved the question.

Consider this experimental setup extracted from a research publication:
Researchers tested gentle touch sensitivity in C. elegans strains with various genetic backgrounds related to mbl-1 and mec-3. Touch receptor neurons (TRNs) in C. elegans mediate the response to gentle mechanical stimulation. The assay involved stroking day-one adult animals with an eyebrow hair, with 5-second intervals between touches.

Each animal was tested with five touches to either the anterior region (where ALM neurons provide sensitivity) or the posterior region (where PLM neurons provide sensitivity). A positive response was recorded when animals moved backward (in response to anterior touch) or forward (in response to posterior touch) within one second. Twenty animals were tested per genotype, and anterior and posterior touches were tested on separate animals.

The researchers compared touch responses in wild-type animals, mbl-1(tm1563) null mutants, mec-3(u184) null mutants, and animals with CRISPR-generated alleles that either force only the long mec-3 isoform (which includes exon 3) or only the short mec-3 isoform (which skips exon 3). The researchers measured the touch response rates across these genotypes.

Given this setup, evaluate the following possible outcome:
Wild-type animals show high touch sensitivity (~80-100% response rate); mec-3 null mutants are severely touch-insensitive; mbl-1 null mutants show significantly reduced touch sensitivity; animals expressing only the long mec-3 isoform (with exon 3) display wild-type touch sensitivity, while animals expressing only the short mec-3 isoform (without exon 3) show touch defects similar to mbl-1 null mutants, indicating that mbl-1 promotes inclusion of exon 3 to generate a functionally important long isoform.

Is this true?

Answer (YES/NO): NO